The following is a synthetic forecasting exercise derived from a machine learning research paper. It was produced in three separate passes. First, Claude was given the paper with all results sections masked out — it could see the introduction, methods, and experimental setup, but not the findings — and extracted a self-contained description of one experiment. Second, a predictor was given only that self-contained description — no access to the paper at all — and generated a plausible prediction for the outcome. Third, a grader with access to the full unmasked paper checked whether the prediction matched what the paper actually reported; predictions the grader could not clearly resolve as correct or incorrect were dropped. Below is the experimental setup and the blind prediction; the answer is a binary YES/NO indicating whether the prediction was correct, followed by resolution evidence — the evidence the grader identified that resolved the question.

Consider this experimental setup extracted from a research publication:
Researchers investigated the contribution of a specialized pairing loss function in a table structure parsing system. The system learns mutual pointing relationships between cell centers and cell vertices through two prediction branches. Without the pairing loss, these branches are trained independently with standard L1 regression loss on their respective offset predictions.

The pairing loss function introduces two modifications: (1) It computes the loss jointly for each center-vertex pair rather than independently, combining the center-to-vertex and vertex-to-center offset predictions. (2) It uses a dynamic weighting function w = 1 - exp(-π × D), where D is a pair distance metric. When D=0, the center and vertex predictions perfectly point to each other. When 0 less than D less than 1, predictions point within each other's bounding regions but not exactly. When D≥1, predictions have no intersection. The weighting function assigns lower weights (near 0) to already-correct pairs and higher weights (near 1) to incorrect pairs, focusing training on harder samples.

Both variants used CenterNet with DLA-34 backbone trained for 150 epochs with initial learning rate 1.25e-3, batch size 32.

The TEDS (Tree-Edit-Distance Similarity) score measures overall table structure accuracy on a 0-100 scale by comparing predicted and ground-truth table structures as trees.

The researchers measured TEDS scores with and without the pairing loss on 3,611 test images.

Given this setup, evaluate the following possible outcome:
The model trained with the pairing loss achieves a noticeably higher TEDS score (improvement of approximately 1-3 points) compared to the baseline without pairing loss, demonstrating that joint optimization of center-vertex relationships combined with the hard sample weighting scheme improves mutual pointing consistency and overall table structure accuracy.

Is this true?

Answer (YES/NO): NO